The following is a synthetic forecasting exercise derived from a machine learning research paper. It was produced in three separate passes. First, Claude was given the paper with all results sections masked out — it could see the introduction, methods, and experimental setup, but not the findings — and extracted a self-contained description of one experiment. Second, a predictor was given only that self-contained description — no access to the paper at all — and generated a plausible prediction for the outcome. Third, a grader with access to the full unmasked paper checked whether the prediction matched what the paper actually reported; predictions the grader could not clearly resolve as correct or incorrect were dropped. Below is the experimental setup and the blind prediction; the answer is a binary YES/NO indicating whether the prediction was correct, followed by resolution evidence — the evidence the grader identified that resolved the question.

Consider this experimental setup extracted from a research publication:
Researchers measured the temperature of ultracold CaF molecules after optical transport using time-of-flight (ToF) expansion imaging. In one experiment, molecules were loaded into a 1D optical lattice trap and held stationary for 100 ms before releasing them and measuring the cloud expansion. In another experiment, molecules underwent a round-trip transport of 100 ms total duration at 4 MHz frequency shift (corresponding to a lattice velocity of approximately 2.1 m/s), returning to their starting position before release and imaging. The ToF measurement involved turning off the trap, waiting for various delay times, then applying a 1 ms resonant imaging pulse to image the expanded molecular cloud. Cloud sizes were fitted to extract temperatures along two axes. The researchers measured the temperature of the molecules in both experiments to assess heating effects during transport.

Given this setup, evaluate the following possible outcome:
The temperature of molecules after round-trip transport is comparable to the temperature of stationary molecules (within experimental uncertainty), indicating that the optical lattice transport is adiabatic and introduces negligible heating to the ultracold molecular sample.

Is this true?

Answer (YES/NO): NO